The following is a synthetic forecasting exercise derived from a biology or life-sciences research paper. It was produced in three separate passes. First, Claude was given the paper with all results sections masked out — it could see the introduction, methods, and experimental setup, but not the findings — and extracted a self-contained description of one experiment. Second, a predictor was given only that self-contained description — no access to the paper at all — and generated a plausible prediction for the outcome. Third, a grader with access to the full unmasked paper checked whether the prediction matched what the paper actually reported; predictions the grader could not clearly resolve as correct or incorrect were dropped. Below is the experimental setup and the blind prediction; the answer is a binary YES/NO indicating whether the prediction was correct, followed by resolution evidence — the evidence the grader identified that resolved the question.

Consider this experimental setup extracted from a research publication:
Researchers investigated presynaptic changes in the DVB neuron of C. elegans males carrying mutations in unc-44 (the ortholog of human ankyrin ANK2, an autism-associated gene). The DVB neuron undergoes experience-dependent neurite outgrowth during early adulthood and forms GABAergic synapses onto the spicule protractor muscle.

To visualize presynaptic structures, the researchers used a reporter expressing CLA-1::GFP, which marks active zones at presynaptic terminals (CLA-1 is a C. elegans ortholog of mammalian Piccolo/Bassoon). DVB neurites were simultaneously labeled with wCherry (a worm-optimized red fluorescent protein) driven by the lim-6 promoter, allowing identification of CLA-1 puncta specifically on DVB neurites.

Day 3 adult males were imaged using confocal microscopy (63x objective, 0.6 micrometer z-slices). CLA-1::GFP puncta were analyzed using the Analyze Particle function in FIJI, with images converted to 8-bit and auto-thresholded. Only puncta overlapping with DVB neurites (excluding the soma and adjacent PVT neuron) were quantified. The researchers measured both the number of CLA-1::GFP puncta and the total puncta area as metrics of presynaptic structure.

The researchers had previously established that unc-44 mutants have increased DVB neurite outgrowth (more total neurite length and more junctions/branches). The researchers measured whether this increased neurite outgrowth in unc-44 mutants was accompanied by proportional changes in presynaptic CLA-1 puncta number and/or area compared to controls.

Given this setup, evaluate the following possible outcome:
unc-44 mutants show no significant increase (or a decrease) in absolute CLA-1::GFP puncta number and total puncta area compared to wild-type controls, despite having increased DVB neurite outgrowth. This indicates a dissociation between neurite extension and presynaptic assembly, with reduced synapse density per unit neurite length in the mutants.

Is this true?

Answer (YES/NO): NO